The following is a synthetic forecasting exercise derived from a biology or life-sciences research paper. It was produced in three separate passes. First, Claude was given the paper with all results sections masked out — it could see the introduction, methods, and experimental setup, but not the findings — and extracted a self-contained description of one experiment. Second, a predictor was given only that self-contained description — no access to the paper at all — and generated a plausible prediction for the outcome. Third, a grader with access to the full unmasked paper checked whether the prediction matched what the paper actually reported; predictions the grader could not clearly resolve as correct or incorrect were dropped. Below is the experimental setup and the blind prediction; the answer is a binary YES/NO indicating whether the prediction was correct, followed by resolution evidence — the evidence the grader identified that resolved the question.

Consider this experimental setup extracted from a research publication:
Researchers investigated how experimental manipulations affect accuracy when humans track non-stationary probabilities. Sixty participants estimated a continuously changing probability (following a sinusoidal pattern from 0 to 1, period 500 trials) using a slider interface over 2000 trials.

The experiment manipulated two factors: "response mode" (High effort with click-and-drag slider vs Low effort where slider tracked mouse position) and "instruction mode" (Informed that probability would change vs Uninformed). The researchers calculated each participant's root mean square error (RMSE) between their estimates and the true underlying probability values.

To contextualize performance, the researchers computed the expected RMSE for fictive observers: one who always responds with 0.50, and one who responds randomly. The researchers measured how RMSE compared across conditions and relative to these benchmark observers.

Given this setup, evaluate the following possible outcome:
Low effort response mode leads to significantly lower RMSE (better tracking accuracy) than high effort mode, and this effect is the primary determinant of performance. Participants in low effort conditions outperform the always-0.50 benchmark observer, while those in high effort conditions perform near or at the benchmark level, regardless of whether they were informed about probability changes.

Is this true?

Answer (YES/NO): NO